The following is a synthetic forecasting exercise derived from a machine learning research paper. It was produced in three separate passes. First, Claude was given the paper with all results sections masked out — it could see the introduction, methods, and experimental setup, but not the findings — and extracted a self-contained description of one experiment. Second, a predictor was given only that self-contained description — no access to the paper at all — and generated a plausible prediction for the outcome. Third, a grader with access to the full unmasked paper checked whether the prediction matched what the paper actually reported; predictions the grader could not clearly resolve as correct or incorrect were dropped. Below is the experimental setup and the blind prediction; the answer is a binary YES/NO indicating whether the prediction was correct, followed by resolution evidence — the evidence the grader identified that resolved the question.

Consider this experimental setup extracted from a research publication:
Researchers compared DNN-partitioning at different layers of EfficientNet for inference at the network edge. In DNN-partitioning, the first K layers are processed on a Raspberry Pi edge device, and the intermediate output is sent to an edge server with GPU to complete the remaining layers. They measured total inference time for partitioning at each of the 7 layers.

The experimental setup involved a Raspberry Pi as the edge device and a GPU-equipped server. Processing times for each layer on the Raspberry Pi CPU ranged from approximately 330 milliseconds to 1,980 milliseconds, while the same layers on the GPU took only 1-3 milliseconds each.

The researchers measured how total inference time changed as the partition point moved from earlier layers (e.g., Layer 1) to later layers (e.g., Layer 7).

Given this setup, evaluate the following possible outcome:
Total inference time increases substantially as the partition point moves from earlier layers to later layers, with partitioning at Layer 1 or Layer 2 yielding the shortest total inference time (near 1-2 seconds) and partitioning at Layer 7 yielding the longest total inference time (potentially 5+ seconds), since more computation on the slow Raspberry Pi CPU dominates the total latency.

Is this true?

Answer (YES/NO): NO